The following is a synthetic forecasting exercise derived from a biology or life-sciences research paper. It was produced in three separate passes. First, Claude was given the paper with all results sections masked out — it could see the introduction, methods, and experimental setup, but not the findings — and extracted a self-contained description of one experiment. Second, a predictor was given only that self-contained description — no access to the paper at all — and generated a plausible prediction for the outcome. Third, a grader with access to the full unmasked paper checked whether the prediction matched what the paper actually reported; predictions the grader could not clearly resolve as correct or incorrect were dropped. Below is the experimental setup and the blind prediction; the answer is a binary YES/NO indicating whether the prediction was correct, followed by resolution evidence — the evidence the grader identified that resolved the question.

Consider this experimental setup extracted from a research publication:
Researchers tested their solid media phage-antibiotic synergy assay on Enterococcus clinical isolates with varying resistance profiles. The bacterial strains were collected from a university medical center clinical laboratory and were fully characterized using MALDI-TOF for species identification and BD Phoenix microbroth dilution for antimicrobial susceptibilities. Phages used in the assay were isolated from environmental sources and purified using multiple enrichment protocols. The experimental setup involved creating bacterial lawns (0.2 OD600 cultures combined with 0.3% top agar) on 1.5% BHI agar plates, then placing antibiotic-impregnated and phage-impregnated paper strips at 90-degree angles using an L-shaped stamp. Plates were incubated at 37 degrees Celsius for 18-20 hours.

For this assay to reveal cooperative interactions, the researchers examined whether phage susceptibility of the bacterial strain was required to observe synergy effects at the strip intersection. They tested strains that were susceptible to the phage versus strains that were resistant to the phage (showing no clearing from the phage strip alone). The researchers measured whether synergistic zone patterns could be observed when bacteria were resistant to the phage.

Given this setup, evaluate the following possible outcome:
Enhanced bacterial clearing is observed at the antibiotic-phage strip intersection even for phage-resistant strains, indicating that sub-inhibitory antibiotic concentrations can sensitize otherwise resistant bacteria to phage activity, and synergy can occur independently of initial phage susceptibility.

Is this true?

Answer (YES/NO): YES